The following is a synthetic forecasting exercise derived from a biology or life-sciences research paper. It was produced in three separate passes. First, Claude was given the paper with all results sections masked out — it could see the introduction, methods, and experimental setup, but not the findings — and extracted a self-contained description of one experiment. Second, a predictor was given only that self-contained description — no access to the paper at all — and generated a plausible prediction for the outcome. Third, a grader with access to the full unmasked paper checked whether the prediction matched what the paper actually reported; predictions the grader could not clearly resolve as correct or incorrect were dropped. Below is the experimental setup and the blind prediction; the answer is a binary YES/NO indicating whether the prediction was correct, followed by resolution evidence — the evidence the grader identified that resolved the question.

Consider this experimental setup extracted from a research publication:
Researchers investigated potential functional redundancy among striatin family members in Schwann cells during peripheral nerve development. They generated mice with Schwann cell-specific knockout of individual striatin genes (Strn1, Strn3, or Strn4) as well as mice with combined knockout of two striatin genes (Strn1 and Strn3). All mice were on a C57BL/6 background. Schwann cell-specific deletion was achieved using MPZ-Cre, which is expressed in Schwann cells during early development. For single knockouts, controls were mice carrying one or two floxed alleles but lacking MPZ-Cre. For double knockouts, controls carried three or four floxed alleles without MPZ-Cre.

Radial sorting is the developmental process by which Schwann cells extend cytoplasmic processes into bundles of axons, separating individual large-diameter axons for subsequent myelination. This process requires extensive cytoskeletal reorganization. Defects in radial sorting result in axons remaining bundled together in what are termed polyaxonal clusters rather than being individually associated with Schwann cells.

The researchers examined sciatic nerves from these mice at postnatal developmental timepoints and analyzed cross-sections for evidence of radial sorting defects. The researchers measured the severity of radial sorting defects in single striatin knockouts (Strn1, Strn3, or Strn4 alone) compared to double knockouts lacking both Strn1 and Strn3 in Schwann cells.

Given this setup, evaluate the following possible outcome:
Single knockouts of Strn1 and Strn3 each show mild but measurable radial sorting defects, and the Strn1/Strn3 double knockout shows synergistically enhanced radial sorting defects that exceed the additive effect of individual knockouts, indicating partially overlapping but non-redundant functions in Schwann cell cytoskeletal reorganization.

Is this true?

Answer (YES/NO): NO